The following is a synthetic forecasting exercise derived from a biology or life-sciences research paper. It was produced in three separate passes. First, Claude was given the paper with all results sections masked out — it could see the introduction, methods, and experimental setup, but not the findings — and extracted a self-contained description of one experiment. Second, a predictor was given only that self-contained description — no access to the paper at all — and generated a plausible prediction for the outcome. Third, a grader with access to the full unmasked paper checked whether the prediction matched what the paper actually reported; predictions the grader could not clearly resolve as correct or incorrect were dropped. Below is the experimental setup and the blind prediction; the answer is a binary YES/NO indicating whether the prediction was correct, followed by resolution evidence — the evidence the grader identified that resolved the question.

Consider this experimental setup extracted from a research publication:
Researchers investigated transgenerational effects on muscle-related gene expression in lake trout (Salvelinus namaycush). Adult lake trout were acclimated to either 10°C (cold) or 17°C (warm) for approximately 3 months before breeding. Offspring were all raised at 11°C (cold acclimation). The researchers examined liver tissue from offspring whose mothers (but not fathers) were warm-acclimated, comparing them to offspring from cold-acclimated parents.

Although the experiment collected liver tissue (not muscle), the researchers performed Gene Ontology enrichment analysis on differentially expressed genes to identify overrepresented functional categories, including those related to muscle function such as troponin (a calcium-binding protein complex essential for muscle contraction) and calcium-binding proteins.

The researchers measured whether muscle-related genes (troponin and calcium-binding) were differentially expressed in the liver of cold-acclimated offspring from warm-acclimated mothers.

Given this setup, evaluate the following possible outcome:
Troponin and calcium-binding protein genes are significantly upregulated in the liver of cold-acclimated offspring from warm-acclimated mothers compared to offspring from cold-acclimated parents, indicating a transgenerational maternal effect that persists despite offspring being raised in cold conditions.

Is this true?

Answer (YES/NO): YES